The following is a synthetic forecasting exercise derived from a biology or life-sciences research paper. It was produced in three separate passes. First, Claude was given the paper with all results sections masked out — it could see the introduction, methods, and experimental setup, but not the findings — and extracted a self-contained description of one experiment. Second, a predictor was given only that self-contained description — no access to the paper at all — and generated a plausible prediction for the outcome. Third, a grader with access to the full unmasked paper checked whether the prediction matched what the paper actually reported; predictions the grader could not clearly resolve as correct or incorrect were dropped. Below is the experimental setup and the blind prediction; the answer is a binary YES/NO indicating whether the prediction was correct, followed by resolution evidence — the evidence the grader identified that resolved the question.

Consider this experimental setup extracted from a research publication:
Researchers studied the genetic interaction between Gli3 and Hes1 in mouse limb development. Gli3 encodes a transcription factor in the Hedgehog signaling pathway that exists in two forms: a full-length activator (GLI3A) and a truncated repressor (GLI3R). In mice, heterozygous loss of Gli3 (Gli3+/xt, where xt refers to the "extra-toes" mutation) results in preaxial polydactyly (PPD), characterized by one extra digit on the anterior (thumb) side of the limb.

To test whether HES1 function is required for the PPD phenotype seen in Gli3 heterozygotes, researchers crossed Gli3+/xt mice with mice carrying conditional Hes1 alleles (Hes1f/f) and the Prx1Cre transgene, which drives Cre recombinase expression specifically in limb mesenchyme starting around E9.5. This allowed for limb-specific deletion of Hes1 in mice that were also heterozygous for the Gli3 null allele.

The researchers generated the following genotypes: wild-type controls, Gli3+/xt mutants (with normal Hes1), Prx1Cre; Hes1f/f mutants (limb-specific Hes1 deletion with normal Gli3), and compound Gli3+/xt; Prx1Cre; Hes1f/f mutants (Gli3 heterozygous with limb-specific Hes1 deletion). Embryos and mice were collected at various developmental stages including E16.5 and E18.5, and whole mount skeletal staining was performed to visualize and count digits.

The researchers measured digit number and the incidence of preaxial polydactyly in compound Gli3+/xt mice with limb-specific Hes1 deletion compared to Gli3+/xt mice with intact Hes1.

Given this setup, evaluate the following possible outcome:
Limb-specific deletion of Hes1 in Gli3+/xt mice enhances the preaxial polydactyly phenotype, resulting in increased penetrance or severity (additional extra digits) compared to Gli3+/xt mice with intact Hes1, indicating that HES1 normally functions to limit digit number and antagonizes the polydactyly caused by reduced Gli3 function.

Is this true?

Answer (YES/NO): NO